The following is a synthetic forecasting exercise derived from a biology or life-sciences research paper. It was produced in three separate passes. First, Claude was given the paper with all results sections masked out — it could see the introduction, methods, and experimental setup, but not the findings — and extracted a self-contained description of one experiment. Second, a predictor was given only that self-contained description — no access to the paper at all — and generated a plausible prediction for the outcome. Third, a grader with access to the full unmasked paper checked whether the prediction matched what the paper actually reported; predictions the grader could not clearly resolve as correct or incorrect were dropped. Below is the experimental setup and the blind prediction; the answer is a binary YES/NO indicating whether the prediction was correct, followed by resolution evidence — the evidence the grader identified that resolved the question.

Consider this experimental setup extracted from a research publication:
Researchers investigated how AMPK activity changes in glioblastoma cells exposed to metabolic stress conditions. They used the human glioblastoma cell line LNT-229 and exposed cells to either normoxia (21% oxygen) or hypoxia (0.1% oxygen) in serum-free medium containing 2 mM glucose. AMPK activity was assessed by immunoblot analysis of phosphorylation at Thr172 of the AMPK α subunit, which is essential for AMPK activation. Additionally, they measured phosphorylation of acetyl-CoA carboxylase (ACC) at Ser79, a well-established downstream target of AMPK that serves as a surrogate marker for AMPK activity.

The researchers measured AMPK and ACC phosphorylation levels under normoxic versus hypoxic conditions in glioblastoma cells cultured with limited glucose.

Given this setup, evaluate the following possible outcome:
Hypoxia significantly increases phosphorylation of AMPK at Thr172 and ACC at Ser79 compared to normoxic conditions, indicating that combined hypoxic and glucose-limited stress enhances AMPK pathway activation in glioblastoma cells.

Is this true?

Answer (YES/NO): NO